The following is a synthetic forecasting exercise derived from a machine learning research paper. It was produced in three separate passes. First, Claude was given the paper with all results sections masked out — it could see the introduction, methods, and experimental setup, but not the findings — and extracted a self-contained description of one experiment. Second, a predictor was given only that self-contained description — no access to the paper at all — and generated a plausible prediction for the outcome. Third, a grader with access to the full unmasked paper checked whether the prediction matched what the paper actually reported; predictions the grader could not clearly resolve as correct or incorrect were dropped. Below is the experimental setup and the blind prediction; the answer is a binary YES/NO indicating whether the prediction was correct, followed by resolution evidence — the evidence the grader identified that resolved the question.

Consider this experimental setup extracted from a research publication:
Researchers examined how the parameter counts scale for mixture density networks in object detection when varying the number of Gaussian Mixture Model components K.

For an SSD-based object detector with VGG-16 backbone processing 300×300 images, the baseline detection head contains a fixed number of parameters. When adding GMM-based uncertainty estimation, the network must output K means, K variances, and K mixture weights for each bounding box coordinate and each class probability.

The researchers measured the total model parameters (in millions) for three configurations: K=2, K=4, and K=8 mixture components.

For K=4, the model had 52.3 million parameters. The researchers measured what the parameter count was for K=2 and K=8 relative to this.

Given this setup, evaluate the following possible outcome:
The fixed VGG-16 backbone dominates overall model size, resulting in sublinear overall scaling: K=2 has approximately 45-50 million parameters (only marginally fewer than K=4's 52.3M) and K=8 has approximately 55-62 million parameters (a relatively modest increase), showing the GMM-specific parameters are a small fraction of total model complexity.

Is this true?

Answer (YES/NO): NO